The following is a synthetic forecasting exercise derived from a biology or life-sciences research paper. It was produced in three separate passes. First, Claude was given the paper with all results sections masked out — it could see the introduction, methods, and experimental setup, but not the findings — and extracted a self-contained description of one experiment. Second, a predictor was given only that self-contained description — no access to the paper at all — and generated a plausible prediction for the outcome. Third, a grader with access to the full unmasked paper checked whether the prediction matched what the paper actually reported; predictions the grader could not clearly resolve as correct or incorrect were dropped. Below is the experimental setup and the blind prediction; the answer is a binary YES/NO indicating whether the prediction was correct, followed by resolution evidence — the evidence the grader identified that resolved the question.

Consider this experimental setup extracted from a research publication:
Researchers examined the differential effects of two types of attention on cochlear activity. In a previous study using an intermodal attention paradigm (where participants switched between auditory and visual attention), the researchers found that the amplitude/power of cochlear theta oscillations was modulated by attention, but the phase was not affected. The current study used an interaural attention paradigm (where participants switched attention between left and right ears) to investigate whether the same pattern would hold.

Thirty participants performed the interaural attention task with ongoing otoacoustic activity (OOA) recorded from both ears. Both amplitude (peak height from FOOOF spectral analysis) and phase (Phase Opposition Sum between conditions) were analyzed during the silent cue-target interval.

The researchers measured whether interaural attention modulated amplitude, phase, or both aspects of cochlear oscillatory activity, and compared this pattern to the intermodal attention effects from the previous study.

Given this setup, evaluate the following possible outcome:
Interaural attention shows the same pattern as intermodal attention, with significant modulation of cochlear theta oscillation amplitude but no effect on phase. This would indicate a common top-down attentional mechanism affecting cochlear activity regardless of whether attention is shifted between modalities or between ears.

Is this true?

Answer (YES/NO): NO